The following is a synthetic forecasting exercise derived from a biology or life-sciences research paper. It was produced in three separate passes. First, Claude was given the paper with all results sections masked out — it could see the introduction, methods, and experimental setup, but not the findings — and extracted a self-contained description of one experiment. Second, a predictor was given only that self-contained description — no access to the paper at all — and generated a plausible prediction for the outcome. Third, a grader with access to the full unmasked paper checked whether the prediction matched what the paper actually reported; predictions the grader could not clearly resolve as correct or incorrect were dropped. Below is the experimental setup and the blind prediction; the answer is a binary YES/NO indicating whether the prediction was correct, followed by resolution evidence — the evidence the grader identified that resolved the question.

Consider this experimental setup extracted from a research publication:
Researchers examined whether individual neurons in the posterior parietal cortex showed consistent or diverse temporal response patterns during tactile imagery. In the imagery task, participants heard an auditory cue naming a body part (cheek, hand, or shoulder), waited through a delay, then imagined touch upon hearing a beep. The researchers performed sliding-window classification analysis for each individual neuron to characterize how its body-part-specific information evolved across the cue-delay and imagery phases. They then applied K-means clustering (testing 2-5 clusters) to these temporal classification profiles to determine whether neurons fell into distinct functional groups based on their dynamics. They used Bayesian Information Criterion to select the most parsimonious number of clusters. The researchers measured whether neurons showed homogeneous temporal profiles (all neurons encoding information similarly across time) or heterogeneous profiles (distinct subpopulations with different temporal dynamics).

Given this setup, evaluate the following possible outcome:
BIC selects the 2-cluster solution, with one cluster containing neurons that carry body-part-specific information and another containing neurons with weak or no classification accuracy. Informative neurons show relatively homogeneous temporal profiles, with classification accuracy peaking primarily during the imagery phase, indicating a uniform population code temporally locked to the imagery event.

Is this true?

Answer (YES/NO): NO